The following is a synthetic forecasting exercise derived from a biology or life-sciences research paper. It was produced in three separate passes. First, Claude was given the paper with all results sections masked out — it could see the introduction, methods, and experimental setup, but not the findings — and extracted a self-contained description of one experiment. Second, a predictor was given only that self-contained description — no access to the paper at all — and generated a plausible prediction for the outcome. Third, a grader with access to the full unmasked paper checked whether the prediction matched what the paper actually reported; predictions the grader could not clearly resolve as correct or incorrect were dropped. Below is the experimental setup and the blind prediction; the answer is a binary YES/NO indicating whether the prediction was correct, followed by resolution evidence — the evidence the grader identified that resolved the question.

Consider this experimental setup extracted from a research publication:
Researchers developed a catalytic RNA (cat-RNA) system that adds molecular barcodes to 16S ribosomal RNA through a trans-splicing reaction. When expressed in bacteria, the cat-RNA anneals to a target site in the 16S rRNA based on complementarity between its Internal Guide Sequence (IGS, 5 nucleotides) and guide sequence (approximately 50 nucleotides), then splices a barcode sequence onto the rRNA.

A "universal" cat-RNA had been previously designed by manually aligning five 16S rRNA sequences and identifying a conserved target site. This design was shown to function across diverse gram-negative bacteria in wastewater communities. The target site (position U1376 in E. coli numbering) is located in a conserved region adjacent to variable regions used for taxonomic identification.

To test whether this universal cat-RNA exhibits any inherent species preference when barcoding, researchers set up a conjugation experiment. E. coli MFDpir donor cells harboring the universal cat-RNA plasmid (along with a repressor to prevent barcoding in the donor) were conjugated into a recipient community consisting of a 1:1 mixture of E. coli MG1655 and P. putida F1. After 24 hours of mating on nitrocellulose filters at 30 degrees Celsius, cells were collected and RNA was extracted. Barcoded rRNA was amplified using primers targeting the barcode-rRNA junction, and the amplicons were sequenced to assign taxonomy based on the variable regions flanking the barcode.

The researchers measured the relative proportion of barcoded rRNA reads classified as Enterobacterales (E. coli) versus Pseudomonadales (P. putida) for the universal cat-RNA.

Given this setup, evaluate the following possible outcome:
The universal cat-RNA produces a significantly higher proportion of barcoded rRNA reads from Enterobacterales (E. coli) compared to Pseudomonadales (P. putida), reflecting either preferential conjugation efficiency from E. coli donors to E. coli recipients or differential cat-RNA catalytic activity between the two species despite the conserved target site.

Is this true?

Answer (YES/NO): NO